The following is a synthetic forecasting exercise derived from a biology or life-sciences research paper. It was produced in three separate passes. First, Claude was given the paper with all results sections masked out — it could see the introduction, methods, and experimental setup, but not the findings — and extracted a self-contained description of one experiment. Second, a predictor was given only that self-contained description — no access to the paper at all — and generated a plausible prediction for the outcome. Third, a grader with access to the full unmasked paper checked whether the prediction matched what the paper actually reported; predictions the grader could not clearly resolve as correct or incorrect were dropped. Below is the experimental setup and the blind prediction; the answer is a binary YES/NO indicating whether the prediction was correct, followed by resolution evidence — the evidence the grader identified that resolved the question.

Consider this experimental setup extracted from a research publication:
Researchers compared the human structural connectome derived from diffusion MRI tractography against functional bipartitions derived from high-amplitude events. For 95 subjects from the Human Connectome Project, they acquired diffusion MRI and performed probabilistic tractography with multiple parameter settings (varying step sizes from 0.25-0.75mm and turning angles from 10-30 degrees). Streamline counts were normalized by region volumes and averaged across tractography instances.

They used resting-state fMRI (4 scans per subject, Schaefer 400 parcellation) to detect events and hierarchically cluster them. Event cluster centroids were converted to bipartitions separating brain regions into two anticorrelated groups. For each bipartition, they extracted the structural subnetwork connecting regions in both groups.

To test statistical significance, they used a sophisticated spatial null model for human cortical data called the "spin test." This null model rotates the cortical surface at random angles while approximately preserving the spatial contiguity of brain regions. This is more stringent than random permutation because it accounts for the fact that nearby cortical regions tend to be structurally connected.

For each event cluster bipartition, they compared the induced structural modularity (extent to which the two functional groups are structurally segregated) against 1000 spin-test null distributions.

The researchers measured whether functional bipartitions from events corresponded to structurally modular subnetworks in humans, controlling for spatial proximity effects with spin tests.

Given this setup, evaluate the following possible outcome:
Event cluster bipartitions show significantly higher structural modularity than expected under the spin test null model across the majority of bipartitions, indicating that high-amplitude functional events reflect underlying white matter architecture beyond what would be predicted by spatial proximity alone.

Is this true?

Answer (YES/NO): YES